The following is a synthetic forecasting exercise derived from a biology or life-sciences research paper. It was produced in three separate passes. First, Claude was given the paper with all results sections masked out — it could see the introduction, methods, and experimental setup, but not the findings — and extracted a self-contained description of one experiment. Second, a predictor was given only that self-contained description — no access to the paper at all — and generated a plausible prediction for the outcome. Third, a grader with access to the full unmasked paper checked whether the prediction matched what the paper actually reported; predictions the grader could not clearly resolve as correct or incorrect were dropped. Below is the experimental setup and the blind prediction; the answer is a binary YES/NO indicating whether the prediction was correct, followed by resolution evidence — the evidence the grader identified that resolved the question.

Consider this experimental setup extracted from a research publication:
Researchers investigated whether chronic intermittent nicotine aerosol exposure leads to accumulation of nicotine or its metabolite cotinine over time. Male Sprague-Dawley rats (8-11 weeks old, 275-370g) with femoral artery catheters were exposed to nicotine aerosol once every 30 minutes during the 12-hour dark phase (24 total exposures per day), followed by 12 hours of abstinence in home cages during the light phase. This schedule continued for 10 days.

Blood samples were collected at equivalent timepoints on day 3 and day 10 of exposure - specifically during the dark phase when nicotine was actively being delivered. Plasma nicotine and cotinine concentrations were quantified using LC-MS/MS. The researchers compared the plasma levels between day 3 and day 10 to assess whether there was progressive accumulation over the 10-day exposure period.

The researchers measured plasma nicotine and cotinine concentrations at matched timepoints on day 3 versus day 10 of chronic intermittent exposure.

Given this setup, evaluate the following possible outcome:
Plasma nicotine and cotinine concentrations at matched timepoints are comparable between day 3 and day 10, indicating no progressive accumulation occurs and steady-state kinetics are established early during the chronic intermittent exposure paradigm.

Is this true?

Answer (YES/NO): YES